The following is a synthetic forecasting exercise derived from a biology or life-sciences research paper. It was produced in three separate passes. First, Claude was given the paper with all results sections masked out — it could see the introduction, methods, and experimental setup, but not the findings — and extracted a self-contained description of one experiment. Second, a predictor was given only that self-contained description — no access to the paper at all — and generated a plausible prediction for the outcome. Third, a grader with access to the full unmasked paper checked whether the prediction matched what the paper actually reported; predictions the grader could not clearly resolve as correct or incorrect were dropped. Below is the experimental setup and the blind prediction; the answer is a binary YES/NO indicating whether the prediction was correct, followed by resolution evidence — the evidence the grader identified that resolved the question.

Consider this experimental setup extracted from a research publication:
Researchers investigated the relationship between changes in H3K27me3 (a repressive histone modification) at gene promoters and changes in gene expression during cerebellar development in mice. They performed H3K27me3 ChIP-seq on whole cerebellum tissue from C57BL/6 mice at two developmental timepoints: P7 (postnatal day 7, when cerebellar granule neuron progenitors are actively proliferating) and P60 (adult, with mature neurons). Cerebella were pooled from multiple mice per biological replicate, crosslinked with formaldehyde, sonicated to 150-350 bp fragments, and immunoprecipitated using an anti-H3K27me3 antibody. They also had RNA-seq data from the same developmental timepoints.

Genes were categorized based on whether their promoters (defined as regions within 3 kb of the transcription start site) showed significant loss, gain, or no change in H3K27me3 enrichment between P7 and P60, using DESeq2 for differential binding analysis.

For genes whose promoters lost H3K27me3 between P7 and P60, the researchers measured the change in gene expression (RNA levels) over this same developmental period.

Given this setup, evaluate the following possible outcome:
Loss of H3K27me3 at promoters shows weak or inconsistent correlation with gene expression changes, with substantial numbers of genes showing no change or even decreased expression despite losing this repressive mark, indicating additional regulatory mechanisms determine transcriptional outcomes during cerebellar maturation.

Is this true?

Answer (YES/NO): NO